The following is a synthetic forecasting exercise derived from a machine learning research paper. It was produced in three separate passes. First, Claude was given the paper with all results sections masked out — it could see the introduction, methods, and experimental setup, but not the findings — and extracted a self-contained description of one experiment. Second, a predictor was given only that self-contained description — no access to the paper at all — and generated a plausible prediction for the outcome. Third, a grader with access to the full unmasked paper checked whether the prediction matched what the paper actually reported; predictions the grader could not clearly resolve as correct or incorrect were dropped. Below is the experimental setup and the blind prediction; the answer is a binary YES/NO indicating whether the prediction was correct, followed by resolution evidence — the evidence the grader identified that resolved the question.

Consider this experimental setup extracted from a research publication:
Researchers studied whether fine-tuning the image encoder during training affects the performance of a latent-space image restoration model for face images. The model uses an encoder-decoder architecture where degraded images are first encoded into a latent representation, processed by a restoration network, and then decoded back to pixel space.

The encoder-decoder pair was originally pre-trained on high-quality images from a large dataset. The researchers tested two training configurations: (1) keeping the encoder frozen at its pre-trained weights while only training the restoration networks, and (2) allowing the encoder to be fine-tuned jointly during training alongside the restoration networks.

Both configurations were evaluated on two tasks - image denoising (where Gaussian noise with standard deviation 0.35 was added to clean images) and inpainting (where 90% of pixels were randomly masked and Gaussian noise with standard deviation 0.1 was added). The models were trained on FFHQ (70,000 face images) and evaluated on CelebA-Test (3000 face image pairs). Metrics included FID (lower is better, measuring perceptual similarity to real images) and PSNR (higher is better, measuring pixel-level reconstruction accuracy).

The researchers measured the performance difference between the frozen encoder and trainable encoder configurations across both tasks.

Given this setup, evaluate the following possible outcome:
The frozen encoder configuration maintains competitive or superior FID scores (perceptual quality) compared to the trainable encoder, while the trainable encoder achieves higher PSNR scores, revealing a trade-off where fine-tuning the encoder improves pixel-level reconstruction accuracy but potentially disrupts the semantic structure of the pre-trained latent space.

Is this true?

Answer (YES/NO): NO